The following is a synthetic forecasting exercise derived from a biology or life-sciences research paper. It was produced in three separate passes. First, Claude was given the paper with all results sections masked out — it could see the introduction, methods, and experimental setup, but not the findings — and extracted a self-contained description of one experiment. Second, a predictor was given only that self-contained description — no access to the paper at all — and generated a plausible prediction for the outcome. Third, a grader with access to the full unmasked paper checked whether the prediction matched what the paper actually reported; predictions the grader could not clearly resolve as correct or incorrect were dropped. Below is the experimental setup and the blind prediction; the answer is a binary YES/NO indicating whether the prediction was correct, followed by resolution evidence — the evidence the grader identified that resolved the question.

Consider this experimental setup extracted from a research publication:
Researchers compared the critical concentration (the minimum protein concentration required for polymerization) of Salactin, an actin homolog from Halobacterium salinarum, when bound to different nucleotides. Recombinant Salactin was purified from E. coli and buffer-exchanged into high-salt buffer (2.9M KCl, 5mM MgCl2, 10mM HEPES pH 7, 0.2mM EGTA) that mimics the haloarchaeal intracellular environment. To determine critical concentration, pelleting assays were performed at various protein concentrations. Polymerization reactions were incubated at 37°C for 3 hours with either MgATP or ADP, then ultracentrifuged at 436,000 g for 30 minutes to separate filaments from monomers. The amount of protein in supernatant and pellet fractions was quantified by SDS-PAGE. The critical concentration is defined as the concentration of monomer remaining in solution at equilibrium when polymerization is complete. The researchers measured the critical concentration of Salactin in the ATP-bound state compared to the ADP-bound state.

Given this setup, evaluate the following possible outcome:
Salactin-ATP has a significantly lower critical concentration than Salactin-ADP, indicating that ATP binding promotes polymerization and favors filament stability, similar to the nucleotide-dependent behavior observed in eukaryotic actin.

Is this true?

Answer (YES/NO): YES